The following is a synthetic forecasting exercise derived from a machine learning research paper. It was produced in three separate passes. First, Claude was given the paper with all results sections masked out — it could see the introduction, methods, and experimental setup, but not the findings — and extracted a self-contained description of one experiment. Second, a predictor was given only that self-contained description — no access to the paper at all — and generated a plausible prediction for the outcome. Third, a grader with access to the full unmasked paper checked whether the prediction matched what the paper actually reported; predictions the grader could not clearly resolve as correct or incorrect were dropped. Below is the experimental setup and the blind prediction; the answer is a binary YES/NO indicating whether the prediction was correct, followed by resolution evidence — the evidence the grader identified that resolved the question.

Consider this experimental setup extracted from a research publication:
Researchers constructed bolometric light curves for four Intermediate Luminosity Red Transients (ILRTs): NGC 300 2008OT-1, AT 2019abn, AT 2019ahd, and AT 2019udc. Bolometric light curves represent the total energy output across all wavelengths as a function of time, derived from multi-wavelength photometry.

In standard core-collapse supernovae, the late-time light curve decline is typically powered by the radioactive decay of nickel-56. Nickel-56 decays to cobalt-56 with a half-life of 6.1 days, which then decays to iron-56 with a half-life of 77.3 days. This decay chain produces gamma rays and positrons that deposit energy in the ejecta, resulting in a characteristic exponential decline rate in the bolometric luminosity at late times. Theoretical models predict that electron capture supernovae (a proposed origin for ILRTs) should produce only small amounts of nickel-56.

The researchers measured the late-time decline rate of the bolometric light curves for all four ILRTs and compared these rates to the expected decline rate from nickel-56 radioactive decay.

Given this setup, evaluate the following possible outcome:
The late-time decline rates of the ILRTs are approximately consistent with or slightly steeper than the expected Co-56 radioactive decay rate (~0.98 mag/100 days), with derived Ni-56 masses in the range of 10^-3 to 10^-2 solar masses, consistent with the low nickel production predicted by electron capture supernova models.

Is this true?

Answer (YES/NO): NO